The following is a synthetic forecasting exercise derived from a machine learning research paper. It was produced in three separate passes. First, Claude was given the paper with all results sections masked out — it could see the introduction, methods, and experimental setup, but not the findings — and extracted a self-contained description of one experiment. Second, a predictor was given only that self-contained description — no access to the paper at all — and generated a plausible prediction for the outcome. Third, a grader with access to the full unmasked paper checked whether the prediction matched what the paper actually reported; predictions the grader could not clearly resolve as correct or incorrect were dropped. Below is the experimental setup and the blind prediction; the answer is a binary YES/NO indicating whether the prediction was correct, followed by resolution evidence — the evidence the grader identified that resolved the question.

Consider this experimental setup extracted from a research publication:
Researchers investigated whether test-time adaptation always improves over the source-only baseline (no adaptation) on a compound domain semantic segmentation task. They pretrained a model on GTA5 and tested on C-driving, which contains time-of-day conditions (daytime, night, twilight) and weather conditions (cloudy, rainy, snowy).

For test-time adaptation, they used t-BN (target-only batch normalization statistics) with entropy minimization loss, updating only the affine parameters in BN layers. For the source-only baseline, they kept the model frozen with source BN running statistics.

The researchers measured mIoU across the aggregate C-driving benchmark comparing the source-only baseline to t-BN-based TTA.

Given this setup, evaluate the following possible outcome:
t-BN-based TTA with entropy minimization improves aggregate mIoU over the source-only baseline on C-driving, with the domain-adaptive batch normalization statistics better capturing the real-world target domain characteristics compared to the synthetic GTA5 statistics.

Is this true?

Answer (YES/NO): NO